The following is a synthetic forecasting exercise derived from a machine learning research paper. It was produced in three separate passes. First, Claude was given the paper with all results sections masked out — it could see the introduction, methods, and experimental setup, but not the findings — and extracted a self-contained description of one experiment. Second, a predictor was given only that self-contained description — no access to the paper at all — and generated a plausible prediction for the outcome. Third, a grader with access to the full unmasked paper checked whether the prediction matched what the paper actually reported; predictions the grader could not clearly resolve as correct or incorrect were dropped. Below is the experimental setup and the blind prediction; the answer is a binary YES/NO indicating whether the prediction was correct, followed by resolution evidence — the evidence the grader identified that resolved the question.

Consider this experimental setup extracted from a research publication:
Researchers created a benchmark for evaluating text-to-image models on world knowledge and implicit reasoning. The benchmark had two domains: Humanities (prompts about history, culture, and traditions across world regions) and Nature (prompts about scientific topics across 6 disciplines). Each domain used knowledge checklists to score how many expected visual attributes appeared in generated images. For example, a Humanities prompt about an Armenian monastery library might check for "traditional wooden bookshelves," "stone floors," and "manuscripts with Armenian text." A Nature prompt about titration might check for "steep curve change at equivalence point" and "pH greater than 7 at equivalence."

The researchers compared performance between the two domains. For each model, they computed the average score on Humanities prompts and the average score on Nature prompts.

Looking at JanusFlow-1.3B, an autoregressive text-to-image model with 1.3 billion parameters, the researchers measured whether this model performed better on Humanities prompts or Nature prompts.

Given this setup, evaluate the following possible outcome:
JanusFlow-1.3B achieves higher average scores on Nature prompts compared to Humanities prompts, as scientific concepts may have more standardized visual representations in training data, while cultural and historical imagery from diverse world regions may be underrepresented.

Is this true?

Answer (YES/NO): NO